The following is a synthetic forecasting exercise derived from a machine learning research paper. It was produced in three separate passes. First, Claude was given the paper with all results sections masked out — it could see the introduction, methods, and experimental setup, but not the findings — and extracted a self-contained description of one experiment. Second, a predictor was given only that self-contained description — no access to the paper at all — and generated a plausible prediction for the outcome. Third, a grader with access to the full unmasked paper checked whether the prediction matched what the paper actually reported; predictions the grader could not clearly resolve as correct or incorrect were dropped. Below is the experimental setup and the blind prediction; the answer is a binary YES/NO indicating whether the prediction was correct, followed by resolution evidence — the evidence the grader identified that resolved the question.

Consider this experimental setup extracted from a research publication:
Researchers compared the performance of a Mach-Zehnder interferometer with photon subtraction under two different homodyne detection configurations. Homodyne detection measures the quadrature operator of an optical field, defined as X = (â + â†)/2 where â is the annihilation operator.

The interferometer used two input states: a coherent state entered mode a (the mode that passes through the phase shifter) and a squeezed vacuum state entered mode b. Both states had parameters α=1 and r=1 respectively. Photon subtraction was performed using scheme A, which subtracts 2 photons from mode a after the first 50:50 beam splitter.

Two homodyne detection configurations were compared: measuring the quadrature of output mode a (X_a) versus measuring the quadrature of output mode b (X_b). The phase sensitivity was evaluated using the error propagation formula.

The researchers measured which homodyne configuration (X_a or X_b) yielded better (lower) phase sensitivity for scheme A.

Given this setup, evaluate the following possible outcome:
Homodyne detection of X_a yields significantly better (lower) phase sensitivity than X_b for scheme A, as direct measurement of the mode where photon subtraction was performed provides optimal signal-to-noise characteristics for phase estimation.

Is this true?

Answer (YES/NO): NO